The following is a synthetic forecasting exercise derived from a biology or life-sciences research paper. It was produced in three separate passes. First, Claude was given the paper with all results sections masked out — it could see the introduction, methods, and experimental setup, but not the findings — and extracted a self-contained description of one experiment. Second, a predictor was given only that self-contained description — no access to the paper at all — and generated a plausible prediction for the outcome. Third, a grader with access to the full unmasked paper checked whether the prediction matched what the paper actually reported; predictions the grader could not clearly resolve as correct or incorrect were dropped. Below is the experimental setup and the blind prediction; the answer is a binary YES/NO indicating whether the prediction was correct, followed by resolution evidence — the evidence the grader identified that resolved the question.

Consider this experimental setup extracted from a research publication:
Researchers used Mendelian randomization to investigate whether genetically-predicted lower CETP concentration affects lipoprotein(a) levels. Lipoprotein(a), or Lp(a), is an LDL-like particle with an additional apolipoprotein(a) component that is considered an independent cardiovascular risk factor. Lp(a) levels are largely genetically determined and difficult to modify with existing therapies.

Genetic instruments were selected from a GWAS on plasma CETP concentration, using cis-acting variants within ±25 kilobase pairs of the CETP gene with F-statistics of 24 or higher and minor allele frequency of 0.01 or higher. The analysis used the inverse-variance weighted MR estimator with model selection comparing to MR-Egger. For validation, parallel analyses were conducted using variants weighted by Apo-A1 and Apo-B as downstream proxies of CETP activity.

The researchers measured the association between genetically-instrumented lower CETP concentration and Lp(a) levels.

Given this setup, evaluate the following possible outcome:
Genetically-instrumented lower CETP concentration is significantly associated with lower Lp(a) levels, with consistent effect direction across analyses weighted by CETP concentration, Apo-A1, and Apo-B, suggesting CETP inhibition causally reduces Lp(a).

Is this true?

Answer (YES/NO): YES